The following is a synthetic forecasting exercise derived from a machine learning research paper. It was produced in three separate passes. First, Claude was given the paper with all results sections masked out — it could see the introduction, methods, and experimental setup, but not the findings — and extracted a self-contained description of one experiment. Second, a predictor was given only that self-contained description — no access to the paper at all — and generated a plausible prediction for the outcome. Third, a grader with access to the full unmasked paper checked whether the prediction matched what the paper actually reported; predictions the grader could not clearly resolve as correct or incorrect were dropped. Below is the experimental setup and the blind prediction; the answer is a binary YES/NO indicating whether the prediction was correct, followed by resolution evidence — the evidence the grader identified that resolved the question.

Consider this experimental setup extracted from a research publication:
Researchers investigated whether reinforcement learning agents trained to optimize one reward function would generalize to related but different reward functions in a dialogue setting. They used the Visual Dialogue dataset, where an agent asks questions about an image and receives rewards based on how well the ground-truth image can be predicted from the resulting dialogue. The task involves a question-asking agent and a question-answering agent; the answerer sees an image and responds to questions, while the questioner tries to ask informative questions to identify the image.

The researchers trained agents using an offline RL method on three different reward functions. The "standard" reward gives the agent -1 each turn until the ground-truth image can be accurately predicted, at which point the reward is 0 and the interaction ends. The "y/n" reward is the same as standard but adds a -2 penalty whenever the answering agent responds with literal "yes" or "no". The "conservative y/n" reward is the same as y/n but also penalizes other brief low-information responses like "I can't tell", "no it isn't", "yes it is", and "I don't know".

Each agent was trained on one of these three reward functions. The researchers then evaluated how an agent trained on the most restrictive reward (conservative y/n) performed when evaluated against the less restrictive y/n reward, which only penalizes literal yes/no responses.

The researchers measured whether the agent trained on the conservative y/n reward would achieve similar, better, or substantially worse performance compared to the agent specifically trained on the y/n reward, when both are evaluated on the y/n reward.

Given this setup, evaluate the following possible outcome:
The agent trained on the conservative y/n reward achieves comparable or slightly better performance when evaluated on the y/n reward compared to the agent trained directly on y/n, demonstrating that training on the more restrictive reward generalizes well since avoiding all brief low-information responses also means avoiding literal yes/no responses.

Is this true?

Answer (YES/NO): YES